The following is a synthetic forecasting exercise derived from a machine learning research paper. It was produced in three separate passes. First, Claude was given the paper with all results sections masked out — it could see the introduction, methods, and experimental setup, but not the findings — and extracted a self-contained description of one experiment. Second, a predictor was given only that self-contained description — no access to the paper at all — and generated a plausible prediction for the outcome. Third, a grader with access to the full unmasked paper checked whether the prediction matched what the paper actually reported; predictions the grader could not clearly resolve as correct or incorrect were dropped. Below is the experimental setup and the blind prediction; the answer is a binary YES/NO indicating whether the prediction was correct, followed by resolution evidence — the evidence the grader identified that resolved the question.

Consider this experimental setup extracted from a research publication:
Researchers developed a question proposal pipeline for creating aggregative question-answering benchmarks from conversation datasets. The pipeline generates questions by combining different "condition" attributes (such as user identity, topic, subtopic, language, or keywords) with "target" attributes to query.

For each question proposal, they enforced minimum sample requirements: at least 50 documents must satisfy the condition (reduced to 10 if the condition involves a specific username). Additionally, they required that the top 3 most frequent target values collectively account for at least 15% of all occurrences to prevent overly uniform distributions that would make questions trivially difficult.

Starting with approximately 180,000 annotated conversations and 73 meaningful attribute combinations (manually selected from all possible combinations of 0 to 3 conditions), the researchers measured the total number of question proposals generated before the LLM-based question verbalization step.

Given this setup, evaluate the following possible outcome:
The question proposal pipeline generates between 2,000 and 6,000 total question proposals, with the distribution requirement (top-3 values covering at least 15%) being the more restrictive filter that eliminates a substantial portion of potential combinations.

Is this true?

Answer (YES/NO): NO